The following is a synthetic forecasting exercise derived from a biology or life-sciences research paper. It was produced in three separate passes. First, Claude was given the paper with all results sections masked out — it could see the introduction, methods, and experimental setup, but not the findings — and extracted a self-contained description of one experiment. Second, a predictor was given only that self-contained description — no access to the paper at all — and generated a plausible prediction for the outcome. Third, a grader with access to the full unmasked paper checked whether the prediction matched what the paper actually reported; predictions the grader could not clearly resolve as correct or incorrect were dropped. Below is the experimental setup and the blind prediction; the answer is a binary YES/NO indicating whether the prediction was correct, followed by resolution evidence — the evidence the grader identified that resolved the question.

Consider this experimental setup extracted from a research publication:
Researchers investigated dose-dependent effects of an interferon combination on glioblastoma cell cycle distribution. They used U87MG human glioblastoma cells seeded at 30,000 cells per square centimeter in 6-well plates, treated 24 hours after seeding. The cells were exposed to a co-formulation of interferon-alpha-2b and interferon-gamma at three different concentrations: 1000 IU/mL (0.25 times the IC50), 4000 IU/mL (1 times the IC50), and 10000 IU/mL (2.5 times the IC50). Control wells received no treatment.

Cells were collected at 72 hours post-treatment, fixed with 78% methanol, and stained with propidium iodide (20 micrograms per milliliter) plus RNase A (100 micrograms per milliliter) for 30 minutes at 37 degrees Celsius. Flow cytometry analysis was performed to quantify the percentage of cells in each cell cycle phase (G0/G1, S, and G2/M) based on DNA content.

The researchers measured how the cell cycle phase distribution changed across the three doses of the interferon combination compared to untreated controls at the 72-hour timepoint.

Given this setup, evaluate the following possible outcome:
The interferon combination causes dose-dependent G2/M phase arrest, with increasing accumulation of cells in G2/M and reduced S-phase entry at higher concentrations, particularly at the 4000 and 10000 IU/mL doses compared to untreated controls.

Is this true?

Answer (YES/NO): NO